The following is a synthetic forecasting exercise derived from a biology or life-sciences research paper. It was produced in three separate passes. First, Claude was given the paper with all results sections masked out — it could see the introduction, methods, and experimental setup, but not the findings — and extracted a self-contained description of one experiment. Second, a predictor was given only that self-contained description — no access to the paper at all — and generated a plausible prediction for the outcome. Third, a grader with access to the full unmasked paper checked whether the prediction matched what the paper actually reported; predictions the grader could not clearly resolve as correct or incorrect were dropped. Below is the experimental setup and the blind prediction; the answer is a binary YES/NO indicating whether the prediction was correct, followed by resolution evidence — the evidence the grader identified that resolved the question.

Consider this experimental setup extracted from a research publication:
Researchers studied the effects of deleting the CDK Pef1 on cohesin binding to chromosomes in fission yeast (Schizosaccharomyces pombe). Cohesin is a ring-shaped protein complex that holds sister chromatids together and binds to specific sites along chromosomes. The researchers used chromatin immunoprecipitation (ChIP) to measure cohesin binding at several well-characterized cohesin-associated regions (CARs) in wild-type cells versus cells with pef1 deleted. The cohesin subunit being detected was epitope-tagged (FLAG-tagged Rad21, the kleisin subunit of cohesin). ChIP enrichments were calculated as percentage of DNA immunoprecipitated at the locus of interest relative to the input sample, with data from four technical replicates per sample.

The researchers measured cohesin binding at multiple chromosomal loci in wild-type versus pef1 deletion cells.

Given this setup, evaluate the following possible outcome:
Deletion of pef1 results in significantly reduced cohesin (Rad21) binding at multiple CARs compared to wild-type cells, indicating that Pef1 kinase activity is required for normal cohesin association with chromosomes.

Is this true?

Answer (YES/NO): NO